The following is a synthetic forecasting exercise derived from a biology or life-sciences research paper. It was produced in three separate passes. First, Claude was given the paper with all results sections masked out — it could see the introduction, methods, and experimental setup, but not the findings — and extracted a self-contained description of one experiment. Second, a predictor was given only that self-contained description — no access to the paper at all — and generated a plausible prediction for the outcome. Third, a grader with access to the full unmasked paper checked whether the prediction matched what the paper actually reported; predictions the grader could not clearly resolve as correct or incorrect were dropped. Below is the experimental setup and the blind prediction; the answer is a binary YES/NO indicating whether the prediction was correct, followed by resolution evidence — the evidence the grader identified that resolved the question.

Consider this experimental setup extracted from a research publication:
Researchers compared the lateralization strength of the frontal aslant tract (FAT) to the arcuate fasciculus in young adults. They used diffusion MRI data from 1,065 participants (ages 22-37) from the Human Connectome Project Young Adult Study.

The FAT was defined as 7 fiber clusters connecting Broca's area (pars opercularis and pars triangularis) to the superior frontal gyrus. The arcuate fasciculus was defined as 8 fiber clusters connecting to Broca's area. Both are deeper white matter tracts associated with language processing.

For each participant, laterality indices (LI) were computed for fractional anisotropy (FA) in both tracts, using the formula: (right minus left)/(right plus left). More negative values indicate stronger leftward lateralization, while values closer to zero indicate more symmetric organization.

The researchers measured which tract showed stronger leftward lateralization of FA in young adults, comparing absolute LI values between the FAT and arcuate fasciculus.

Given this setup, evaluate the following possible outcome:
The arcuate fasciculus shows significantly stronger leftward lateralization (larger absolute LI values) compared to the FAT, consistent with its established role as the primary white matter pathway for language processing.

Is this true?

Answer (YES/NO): YES